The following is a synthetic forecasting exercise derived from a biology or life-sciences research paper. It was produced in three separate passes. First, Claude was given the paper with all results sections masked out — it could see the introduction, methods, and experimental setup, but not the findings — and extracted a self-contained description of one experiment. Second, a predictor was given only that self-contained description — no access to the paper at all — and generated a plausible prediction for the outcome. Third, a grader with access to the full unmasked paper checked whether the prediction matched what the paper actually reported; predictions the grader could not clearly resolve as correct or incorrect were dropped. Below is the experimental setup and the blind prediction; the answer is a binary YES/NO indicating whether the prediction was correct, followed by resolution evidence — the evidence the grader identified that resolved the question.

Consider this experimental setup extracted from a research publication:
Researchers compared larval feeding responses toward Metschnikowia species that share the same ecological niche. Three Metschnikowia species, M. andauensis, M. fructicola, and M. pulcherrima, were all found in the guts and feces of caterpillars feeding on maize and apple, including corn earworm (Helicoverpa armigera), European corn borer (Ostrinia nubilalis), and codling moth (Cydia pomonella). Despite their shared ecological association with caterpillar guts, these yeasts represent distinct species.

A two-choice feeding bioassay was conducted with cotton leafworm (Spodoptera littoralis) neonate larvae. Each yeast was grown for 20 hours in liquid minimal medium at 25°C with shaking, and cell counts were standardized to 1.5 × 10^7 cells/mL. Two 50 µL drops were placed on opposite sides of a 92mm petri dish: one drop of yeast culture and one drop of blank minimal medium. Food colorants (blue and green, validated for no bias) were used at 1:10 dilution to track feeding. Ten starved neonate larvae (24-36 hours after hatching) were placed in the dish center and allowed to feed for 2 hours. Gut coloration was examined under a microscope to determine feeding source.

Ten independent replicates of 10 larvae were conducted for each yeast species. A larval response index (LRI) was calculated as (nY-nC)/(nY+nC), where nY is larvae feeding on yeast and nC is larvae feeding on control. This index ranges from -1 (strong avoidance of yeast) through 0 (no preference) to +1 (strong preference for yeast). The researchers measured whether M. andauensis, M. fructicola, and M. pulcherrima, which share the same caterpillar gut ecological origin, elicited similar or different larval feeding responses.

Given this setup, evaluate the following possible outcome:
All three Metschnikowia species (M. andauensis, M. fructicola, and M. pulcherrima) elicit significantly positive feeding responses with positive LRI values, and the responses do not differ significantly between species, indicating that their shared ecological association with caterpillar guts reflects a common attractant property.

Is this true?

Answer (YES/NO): NO